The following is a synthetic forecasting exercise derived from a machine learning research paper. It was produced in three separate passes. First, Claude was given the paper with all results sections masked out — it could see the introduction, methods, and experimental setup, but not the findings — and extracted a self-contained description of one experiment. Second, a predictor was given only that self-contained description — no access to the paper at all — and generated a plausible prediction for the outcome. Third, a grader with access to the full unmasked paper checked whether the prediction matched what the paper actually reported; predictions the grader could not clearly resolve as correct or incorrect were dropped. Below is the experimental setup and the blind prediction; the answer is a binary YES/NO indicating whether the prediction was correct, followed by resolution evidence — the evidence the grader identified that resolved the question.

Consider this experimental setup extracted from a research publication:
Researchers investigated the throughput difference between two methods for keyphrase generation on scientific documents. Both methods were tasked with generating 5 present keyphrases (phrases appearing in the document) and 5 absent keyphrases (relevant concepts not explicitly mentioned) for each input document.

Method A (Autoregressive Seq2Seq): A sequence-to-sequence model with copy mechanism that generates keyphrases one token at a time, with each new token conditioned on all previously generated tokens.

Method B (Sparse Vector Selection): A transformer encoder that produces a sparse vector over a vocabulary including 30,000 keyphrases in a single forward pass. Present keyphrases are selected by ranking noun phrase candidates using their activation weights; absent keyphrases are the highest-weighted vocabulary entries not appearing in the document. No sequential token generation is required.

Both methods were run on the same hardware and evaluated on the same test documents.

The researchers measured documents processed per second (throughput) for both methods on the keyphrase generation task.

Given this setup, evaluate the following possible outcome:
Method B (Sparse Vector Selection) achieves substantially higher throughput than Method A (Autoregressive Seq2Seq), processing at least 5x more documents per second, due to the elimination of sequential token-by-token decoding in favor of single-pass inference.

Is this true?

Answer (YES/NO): NO